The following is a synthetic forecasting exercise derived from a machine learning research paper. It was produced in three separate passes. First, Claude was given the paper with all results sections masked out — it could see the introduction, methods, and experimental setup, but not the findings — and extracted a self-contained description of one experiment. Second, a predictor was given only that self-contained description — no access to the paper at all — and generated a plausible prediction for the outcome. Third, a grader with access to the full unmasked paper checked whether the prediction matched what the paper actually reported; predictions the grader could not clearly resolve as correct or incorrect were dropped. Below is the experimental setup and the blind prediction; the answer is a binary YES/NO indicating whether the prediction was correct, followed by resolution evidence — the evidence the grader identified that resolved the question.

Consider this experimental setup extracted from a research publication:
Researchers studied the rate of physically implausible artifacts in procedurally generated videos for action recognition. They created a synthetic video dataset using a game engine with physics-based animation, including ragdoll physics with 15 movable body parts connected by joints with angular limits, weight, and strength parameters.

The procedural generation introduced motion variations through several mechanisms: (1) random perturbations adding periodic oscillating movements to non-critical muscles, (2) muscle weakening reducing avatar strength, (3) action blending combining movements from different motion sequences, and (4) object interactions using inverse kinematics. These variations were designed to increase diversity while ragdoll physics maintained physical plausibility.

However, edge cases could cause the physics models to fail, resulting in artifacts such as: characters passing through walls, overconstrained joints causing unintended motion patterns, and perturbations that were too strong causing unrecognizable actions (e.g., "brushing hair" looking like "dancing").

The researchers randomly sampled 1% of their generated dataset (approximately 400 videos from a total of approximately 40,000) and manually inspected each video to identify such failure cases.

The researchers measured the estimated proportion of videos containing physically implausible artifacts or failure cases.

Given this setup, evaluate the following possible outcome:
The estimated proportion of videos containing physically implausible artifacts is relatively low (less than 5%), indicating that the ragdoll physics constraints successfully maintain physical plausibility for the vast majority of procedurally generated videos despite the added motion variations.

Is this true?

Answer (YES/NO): NO